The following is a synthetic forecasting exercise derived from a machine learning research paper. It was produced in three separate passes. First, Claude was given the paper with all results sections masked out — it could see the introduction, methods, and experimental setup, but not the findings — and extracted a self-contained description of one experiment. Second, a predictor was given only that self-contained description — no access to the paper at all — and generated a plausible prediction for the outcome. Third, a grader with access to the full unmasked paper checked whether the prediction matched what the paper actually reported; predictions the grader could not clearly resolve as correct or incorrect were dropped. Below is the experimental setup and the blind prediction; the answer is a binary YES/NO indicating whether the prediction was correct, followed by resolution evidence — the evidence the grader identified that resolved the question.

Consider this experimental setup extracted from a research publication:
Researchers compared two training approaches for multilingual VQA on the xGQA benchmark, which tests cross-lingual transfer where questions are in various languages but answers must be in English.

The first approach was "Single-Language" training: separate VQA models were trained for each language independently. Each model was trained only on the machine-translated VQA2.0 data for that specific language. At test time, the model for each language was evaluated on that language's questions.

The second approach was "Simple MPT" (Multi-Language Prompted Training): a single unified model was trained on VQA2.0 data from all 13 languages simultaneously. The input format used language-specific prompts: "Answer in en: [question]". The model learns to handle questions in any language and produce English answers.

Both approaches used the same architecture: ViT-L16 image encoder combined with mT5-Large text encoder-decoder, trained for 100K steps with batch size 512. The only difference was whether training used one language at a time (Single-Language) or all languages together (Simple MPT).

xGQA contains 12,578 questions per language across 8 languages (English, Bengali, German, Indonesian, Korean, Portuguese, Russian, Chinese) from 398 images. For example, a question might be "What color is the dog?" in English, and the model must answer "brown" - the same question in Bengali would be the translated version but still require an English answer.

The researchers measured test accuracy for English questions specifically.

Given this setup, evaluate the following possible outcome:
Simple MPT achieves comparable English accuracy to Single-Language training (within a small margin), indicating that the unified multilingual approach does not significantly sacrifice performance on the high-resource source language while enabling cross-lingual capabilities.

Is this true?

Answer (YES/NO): YES